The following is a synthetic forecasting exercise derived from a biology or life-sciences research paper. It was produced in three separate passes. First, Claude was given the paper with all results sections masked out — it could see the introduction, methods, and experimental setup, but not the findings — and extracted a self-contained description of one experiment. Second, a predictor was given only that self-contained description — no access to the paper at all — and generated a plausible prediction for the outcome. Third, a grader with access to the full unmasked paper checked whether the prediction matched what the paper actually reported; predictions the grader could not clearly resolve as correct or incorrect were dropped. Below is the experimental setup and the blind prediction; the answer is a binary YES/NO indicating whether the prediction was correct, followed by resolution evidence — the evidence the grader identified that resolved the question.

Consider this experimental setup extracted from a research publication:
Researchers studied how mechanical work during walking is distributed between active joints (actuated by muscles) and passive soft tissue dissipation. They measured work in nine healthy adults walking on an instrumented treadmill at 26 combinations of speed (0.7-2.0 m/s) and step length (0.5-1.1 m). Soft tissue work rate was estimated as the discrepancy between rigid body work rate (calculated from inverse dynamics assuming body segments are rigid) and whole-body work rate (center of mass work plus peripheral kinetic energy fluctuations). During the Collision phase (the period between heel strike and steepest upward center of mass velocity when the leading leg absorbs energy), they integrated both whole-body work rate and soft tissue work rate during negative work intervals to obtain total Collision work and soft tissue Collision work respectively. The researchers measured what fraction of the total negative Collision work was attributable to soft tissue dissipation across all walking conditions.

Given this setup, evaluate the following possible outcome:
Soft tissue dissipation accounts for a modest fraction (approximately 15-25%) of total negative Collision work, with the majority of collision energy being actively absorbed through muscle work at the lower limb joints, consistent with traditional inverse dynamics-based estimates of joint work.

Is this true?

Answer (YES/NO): NO